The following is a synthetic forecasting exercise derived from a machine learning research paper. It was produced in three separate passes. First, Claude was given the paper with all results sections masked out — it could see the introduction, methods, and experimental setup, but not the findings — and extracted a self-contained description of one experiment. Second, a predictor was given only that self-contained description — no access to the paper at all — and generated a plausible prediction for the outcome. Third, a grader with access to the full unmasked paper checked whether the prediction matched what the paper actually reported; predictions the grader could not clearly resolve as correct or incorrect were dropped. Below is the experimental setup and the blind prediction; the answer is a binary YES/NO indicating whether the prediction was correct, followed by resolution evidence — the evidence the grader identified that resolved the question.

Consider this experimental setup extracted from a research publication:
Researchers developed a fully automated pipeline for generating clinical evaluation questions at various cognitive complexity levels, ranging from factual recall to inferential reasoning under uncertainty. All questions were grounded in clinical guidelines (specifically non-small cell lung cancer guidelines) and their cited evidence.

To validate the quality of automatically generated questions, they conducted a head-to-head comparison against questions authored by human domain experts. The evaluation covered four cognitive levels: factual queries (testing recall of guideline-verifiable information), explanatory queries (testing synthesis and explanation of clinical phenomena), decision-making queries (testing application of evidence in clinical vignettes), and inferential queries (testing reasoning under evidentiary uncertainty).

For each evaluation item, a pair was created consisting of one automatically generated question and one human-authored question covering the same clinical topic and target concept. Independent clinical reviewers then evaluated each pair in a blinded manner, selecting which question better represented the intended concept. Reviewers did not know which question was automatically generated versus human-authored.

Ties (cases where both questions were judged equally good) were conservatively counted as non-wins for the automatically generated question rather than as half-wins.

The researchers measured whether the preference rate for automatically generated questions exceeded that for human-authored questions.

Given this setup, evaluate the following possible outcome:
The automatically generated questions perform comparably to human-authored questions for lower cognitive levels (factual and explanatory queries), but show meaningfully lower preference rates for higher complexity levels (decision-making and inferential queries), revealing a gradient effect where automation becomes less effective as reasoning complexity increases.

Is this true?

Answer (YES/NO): NO